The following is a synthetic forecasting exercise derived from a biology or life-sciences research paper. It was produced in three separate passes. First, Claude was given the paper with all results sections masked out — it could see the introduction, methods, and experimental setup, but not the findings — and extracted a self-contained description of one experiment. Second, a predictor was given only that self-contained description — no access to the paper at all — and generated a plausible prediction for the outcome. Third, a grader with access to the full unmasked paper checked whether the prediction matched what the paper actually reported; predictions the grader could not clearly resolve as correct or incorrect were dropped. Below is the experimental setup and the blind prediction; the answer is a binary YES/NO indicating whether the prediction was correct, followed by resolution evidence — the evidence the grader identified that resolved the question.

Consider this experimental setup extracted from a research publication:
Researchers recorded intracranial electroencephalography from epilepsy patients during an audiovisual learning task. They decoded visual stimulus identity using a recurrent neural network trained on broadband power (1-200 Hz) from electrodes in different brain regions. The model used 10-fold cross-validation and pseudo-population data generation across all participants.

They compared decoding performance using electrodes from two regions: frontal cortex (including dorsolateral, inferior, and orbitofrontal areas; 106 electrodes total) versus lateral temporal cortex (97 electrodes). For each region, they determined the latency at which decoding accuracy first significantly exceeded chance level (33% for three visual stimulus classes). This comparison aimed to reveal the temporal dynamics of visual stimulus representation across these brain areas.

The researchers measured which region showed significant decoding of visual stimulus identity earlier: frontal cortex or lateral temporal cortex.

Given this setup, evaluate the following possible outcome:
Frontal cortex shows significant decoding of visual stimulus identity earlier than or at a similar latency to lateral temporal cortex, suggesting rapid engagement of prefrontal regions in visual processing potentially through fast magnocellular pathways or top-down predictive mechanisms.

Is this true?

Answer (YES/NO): YES